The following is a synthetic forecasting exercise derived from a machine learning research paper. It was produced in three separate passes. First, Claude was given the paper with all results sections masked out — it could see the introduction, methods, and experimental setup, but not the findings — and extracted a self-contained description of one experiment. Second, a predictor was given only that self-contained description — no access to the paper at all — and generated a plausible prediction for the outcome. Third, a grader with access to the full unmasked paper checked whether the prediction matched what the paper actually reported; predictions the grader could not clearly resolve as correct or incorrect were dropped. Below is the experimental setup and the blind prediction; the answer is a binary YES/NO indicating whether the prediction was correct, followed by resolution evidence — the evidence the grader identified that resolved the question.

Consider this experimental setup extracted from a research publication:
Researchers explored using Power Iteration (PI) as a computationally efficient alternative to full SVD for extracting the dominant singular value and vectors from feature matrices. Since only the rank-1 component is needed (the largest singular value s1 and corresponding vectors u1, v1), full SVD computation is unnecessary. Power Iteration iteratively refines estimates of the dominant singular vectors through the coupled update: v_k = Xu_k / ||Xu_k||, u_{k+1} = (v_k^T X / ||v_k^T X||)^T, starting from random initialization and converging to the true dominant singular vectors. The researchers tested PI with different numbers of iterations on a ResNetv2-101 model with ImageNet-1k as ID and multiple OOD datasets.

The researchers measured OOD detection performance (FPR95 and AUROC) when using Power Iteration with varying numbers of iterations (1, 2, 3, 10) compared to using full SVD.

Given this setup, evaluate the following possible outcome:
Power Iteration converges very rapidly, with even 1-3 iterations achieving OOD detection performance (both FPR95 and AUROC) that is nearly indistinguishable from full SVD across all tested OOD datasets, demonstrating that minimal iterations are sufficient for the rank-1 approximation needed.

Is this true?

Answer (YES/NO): NO